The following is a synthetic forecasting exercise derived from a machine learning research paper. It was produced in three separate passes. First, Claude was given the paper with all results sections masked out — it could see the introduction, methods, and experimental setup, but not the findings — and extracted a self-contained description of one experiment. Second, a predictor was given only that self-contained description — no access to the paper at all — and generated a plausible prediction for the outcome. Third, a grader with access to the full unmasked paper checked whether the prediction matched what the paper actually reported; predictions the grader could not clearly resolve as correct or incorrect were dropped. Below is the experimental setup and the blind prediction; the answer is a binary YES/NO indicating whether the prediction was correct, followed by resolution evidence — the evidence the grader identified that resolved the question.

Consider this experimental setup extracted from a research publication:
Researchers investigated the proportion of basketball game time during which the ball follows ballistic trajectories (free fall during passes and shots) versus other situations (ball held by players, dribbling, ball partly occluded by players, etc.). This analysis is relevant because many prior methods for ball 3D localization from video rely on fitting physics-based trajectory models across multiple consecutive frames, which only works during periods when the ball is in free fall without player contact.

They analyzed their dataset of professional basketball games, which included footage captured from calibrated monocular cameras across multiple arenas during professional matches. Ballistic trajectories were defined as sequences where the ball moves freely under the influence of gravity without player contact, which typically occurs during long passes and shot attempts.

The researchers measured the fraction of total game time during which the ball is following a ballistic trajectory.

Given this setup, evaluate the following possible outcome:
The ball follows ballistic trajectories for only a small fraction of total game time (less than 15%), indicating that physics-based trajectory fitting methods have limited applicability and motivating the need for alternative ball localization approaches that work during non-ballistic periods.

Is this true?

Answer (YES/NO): YES